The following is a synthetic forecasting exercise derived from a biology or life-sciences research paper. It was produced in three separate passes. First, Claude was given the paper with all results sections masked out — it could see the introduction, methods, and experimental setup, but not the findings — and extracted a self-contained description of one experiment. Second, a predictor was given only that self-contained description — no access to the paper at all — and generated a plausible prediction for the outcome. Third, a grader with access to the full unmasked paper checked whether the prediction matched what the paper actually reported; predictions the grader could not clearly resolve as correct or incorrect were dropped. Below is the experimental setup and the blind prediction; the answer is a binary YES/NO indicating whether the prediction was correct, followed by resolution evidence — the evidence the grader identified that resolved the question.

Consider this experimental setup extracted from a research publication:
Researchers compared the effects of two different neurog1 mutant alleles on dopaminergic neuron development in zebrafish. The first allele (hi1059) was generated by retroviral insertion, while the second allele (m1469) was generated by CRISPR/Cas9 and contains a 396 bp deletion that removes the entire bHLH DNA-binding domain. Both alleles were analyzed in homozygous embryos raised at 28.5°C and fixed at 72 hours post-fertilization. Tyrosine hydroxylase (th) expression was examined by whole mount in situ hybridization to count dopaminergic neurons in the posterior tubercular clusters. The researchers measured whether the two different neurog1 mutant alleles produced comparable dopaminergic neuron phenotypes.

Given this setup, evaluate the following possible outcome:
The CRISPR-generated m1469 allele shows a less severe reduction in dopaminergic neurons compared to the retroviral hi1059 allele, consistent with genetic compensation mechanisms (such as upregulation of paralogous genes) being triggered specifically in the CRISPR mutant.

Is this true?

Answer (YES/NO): NO